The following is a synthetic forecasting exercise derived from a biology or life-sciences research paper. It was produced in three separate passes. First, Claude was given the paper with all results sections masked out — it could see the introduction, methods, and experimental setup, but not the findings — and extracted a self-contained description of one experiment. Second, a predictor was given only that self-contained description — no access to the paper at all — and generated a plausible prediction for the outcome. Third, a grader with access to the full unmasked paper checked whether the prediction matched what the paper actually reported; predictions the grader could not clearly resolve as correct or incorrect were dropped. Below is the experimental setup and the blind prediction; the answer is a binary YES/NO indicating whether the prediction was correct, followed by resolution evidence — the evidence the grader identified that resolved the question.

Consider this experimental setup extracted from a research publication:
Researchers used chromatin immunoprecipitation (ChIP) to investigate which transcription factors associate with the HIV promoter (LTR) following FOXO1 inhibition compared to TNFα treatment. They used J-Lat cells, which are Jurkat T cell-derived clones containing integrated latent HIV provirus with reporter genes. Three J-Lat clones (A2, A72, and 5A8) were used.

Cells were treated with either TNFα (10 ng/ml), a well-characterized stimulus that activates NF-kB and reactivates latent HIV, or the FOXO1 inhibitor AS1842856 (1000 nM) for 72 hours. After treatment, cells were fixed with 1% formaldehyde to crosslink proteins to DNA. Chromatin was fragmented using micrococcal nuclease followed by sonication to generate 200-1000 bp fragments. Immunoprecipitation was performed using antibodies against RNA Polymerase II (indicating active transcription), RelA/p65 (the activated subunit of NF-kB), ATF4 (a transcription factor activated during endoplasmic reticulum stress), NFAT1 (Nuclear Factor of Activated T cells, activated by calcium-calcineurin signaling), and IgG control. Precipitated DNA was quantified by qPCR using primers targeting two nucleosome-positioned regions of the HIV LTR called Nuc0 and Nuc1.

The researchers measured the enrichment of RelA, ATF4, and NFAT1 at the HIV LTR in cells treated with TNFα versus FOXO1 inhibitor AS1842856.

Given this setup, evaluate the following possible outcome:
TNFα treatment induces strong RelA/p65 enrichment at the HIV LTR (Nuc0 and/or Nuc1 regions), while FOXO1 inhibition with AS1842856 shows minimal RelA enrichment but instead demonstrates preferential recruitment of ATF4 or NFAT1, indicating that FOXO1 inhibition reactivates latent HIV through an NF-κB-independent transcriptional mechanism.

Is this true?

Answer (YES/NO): YES